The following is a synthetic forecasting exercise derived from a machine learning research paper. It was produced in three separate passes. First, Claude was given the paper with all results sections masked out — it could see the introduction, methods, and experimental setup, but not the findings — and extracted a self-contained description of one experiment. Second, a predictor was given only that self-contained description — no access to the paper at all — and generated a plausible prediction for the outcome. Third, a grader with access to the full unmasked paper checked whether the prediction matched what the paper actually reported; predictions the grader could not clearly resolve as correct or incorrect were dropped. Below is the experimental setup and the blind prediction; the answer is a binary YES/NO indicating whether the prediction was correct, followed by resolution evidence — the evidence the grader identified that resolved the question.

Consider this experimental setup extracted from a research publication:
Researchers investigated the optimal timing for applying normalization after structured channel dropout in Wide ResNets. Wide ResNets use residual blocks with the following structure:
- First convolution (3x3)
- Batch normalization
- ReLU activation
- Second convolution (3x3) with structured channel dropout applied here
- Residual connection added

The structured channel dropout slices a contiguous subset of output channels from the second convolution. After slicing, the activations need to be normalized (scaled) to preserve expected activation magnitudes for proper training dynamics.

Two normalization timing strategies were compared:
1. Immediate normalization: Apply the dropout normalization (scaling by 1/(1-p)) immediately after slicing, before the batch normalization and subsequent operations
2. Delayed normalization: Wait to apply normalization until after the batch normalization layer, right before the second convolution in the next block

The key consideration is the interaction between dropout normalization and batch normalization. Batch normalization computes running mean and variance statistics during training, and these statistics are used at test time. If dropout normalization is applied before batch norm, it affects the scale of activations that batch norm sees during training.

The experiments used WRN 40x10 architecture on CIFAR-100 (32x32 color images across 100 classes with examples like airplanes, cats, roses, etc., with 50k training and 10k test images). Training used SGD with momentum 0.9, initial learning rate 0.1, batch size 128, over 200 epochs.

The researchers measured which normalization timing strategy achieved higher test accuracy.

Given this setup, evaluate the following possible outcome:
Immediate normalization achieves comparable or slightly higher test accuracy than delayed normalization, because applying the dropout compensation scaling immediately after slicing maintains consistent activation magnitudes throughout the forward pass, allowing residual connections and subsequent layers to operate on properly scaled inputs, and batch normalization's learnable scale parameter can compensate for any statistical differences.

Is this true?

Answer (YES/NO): NO